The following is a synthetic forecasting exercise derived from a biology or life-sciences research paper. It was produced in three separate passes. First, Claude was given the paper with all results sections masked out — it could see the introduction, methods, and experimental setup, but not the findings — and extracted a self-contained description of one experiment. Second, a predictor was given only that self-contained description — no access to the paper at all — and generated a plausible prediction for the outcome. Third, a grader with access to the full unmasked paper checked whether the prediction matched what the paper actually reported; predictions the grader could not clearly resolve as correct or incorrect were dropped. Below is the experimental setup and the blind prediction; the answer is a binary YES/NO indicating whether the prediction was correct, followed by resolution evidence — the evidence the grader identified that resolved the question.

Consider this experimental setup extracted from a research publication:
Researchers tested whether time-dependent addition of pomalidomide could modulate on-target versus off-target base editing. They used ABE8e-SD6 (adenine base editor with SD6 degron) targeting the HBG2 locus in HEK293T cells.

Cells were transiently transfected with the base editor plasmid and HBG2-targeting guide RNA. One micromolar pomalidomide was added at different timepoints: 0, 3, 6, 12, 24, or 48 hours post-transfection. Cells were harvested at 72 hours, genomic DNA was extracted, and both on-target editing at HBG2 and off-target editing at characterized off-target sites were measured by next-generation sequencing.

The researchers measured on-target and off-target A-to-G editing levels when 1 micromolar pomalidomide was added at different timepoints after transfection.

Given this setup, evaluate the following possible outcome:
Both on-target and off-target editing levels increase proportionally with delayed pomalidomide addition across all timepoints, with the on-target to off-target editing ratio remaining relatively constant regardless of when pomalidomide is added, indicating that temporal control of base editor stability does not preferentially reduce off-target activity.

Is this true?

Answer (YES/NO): NO